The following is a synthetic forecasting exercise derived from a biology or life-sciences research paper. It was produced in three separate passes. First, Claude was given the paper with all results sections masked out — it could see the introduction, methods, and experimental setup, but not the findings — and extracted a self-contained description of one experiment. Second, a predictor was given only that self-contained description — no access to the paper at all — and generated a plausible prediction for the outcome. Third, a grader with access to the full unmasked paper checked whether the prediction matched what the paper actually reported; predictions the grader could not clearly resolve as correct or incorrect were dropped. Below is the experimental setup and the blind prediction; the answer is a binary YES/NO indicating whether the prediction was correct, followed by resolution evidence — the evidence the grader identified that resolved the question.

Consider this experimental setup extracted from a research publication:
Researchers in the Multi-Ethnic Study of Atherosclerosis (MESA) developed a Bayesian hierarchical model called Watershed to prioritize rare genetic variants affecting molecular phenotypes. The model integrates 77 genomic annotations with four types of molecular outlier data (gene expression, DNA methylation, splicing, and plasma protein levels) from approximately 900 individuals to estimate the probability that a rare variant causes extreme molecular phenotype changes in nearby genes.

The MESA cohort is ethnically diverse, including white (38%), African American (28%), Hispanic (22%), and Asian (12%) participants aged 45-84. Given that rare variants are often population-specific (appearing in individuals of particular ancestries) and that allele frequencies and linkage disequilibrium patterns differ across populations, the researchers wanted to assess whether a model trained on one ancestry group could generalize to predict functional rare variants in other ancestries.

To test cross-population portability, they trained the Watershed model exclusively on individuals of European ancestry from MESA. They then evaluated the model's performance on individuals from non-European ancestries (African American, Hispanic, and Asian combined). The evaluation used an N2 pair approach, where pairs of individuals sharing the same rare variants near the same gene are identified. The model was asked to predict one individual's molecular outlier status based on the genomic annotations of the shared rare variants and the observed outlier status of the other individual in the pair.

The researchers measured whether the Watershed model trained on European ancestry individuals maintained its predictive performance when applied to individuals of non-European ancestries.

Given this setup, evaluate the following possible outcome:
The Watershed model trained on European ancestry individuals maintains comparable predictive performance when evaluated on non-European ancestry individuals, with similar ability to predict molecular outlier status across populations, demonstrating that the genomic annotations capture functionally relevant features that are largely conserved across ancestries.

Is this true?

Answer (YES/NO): YES